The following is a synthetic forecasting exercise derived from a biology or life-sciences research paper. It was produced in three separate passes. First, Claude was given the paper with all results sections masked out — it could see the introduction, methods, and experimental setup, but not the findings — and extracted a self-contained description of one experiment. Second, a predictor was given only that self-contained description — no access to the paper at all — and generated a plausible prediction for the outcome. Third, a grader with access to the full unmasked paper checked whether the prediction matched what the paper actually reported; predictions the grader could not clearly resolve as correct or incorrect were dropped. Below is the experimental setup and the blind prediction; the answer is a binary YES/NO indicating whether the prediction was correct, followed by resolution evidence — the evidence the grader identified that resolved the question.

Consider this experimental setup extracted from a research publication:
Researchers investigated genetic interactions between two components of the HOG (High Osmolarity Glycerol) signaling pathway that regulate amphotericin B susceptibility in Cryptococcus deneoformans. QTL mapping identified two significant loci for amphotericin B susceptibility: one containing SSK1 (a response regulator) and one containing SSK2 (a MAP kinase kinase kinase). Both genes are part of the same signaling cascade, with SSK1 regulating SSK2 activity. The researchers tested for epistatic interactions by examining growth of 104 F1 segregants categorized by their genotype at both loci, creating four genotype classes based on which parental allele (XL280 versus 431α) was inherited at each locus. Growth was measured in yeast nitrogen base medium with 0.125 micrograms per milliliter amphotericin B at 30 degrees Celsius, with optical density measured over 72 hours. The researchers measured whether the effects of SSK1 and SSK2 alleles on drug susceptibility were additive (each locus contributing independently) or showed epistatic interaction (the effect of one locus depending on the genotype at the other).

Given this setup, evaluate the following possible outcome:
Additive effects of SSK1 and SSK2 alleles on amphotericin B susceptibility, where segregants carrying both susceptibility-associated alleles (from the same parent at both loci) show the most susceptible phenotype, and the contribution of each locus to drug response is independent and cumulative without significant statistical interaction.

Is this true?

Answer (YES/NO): NO